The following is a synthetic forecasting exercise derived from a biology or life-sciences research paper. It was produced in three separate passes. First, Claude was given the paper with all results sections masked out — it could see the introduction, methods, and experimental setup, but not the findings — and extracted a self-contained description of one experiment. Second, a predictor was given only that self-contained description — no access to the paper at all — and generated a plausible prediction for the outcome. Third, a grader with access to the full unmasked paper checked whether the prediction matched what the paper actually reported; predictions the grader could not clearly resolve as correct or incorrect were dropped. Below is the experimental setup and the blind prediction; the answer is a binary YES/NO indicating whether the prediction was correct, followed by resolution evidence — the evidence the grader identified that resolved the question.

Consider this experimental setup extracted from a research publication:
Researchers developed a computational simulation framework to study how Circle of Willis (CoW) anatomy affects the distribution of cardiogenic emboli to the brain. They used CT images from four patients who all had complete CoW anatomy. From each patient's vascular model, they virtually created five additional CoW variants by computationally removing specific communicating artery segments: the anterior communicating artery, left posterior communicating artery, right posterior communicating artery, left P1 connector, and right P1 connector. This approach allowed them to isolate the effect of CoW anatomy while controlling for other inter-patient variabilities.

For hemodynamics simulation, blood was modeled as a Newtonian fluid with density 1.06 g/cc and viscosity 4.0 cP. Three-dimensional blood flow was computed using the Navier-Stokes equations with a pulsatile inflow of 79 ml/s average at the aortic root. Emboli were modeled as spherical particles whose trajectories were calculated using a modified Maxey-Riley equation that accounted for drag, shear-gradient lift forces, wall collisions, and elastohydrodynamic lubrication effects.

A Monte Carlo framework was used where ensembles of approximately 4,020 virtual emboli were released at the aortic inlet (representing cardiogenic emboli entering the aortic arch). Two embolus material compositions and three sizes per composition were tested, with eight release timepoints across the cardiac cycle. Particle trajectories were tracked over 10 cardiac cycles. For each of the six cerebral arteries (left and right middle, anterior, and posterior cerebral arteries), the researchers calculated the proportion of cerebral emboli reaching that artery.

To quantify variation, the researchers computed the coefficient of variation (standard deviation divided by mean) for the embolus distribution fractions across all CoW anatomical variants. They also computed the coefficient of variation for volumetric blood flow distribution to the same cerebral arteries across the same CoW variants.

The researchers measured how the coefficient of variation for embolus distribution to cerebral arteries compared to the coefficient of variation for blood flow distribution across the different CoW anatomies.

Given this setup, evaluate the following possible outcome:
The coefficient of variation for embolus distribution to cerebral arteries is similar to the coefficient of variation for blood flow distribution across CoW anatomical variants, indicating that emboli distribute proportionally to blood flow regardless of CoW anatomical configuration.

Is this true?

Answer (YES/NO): NO